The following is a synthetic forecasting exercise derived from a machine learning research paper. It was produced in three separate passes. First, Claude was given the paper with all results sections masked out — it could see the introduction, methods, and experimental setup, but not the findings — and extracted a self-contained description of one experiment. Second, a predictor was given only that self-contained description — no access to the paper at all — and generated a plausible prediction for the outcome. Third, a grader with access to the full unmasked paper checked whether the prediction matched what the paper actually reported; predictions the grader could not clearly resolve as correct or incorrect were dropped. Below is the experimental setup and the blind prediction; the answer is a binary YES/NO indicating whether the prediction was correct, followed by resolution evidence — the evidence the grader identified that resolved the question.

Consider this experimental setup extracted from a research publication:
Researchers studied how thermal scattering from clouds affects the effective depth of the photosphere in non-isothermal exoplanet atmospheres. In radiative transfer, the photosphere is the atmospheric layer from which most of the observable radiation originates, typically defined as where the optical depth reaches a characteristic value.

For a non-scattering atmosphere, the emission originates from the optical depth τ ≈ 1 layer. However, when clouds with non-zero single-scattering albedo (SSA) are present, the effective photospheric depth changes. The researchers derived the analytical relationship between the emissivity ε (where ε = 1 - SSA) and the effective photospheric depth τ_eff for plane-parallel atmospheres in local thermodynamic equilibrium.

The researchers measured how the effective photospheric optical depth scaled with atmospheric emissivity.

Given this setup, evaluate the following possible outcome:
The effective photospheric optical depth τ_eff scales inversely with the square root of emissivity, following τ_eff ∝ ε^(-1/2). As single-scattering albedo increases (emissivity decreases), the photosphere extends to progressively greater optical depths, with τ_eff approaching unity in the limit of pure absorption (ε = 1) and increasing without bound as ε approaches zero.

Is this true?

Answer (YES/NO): NO